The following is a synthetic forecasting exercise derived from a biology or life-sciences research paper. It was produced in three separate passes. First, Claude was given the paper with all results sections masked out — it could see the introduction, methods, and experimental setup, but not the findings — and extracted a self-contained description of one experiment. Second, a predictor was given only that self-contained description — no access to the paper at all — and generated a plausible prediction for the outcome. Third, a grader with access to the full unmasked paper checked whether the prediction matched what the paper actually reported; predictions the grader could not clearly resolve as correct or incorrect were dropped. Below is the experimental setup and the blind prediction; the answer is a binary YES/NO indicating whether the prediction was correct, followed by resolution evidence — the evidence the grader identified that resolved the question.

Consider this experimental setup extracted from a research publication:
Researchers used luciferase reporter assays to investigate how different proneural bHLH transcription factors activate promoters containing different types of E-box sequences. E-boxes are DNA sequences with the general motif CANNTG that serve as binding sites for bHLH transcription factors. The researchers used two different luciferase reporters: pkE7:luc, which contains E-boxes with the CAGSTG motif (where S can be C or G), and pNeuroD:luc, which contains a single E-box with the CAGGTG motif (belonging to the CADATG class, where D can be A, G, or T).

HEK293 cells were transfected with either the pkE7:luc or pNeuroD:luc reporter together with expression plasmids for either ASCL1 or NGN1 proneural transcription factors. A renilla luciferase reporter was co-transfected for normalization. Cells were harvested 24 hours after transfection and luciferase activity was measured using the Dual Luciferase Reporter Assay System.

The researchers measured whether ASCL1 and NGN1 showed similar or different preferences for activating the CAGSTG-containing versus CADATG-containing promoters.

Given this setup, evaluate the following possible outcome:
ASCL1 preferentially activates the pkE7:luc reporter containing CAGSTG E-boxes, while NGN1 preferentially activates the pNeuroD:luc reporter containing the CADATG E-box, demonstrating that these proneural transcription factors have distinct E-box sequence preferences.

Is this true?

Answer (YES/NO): YES